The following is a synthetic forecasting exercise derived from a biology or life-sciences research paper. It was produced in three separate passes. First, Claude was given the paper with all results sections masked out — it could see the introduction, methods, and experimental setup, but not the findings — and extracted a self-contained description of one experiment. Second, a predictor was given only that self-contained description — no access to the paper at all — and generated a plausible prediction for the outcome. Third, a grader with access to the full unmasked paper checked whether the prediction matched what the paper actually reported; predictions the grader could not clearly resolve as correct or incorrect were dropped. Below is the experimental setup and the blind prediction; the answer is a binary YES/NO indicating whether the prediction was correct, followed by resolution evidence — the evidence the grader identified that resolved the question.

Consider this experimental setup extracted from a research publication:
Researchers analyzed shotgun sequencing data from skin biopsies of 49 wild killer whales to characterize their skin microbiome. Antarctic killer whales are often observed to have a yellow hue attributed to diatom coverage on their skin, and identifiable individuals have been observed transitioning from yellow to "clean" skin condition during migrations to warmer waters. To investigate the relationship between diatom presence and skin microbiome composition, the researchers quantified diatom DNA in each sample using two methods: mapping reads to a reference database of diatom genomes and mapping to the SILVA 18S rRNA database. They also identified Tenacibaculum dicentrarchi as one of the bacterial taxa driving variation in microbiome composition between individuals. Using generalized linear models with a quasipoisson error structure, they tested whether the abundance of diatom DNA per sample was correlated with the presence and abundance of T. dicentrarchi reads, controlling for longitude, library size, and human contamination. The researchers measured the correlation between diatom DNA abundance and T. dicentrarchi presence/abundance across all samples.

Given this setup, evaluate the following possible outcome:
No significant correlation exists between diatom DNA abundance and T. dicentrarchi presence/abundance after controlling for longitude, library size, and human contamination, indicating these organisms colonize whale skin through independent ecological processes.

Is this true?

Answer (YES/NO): NO